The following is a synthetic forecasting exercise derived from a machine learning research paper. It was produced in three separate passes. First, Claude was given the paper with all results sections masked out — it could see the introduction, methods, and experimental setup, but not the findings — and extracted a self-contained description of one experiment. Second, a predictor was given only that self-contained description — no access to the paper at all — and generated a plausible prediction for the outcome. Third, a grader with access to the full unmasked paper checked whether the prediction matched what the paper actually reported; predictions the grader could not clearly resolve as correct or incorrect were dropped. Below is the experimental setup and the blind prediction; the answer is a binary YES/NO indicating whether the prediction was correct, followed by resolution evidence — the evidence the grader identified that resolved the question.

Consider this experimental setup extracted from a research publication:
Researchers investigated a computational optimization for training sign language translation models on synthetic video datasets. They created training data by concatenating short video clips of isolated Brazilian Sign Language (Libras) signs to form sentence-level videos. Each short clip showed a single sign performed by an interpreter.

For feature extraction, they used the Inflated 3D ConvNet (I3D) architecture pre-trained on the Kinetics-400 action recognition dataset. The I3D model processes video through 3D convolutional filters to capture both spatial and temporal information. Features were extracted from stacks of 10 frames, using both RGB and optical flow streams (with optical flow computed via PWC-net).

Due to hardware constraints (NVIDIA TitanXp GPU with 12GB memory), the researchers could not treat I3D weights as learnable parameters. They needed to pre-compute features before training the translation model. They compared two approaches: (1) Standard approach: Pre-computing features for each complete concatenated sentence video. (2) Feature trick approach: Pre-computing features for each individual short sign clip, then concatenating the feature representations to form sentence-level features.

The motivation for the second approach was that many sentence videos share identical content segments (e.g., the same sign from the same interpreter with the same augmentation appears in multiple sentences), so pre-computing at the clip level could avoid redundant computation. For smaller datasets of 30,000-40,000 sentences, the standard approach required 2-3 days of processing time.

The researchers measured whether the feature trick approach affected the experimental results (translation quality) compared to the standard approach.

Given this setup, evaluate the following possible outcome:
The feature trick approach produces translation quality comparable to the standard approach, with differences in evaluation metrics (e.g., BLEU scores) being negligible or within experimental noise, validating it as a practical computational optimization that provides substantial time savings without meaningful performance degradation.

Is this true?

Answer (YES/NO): YES